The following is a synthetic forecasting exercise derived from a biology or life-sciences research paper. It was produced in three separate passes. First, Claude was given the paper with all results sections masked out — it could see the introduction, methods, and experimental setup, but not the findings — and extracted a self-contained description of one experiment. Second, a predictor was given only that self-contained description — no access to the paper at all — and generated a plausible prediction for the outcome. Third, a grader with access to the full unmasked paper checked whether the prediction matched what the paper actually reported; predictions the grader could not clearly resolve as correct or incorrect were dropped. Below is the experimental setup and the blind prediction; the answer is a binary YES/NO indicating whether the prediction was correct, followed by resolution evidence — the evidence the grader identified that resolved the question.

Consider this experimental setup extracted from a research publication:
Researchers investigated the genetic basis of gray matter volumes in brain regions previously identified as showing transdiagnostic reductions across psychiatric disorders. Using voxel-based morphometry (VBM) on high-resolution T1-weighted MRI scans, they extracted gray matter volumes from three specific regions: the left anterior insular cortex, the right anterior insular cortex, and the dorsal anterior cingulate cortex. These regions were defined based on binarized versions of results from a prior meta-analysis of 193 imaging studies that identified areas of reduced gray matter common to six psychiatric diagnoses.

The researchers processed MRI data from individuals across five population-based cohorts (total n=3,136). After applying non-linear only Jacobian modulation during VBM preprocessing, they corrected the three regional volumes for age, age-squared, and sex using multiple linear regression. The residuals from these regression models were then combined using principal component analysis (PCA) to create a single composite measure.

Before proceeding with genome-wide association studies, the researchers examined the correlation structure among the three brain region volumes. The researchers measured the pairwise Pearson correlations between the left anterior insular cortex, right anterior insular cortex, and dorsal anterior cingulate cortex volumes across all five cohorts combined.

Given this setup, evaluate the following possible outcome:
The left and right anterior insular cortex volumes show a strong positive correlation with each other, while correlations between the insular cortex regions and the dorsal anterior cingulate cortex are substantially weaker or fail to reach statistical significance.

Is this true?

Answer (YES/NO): NO